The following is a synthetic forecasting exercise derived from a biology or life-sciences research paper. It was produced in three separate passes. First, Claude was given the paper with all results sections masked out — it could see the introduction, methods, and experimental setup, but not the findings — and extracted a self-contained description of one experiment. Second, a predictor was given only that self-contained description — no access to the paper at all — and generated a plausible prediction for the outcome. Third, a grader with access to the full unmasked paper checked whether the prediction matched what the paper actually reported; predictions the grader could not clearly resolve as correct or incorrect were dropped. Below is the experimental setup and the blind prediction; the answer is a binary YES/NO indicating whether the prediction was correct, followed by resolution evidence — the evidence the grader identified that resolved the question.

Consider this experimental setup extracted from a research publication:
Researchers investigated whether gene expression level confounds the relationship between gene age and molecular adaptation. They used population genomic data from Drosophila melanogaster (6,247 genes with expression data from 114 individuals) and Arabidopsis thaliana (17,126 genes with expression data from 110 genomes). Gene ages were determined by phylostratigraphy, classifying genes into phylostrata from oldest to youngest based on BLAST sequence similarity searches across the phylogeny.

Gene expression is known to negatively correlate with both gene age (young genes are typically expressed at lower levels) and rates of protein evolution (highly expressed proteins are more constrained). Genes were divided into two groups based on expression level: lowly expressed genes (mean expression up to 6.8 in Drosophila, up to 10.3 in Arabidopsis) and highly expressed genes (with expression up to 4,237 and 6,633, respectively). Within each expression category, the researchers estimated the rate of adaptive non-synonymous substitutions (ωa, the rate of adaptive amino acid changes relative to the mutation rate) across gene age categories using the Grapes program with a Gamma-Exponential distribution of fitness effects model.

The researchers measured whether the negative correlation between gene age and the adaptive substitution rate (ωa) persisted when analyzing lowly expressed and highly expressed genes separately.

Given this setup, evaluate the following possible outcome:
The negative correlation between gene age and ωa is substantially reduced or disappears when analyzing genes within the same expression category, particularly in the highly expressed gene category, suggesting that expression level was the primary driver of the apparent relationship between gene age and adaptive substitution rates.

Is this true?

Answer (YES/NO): NO